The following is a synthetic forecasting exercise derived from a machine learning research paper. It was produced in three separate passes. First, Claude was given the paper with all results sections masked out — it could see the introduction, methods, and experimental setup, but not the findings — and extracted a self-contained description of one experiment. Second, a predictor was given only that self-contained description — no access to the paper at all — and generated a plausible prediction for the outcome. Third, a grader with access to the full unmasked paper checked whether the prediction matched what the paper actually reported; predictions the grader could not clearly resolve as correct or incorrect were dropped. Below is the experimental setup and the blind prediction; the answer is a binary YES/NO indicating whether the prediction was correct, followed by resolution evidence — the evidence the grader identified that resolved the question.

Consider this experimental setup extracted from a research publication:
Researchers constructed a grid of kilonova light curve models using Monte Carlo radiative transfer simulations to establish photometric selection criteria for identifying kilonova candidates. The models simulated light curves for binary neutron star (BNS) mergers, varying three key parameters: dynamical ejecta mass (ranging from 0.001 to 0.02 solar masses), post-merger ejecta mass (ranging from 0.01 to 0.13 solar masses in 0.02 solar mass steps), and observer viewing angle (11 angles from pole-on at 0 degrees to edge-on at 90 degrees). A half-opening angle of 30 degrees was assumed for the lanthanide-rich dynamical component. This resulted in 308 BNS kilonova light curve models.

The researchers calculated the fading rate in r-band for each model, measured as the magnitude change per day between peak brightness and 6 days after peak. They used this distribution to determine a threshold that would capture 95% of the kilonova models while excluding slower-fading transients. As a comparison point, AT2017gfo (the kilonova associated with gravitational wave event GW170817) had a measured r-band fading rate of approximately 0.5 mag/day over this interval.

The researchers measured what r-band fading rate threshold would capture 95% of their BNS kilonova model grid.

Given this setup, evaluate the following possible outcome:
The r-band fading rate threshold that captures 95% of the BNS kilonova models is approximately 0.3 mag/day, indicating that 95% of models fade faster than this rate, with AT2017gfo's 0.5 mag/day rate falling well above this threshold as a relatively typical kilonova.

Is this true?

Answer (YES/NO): NO